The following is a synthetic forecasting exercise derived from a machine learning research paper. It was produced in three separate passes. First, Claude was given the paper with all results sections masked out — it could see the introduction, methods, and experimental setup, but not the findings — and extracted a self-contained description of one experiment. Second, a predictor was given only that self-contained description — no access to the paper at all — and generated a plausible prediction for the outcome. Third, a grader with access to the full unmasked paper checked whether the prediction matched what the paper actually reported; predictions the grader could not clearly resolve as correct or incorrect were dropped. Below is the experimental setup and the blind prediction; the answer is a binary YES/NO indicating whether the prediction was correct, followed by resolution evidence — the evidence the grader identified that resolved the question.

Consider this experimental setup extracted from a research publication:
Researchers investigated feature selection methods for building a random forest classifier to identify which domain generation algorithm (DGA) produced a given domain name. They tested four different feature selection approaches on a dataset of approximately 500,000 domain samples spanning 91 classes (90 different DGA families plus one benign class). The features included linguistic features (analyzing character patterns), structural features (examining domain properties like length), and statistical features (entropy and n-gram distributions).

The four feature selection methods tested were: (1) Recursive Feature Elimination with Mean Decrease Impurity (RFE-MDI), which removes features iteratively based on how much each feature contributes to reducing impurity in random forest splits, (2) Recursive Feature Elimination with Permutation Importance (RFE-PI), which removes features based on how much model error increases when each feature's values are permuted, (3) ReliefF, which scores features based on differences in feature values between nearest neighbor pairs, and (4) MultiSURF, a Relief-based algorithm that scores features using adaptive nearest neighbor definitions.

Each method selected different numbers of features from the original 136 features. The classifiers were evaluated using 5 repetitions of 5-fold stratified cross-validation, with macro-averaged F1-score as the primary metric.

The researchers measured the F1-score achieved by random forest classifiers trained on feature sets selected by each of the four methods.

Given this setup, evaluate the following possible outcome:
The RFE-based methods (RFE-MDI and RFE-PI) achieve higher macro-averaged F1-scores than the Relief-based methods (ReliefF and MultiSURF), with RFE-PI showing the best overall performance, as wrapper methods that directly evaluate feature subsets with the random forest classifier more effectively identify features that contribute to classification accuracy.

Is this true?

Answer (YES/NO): YES